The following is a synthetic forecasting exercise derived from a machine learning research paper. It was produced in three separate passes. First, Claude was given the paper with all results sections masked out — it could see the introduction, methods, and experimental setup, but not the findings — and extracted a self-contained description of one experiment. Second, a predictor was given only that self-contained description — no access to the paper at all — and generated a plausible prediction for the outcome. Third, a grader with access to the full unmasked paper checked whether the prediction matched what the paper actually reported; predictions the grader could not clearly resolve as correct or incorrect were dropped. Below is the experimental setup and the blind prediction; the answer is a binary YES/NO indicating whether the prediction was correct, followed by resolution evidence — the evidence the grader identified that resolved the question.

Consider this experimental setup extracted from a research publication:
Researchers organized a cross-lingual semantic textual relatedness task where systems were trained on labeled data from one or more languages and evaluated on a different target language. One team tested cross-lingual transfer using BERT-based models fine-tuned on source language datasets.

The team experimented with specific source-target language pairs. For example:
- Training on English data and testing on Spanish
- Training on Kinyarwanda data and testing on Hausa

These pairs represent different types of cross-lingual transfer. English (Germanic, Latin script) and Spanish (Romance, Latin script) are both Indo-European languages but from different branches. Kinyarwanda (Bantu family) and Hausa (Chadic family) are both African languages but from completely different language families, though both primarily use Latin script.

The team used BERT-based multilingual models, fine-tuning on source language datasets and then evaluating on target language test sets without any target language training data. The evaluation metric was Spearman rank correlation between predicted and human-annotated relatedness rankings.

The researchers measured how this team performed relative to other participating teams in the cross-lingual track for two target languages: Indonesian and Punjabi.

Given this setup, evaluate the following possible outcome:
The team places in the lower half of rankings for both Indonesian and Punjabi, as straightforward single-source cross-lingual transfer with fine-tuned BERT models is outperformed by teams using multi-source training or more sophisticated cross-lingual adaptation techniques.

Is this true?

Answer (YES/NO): NO